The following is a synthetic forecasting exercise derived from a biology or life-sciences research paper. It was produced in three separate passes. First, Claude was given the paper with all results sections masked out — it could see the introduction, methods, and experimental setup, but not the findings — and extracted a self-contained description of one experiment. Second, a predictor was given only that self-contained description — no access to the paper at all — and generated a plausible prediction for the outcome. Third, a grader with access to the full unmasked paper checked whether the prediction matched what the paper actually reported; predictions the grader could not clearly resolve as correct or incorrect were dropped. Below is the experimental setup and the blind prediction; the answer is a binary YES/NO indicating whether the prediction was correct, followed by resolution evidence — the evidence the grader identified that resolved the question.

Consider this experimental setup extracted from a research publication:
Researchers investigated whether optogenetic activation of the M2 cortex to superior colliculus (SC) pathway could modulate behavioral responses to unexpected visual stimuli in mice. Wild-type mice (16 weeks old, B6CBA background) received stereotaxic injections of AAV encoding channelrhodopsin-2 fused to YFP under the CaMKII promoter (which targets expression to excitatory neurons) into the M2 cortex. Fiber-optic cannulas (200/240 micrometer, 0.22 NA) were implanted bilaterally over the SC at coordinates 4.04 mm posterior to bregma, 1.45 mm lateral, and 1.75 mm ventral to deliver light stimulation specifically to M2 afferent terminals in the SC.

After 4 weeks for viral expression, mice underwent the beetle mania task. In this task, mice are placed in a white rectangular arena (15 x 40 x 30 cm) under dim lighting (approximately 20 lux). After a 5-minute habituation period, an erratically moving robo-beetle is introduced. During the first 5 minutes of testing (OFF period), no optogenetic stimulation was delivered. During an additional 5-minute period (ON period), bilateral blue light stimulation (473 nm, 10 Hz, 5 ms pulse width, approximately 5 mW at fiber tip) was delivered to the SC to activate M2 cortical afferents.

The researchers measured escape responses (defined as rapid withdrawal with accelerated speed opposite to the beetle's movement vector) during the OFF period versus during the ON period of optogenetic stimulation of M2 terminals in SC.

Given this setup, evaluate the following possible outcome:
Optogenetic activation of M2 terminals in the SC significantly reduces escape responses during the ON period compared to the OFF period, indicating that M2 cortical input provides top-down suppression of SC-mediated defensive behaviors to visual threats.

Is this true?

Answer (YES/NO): NO